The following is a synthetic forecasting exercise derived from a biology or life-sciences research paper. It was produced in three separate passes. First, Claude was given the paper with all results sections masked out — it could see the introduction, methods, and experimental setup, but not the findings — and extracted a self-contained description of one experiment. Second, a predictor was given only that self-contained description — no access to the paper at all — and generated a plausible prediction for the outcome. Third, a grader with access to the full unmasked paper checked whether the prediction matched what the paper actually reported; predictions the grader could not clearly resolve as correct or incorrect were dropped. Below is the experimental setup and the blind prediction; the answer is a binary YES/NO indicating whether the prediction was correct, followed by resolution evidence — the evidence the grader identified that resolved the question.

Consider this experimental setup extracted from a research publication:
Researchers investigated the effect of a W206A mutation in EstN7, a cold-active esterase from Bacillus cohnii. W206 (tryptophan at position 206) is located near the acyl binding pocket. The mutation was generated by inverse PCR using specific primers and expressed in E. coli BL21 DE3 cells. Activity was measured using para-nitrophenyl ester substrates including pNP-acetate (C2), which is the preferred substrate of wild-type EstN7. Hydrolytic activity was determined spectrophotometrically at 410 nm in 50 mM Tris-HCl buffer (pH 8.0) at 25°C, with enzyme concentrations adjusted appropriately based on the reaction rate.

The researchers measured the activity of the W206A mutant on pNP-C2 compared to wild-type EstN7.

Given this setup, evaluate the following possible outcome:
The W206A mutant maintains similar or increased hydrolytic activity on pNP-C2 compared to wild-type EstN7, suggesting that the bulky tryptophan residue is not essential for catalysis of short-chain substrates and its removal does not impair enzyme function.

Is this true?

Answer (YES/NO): NO